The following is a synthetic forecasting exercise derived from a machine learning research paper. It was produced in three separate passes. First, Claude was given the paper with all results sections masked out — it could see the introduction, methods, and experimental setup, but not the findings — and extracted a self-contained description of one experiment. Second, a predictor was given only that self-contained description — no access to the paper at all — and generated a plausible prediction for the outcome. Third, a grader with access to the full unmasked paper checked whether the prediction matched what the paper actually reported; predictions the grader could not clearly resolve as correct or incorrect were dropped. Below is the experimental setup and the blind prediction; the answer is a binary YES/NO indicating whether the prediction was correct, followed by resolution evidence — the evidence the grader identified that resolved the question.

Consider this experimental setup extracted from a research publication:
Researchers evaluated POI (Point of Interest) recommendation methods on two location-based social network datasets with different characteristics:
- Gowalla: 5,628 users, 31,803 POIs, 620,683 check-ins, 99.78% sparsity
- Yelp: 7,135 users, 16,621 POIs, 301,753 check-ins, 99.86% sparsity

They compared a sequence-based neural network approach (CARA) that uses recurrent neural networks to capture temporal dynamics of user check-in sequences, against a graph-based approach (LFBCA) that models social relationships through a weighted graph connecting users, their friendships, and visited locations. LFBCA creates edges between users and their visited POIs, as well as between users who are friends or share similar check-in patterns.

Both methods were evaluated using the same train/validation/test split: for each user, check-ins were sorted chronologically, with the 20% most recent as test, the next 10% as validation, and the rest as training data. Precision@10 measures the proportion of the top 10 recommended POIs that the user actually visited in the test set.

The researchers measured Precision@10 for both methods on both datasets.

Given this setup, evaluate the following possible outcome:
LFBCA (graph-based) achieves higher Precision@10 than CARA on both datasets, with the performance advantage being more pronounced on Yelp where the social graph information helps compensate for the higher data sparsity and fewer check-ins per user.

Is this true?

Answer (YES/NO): NO